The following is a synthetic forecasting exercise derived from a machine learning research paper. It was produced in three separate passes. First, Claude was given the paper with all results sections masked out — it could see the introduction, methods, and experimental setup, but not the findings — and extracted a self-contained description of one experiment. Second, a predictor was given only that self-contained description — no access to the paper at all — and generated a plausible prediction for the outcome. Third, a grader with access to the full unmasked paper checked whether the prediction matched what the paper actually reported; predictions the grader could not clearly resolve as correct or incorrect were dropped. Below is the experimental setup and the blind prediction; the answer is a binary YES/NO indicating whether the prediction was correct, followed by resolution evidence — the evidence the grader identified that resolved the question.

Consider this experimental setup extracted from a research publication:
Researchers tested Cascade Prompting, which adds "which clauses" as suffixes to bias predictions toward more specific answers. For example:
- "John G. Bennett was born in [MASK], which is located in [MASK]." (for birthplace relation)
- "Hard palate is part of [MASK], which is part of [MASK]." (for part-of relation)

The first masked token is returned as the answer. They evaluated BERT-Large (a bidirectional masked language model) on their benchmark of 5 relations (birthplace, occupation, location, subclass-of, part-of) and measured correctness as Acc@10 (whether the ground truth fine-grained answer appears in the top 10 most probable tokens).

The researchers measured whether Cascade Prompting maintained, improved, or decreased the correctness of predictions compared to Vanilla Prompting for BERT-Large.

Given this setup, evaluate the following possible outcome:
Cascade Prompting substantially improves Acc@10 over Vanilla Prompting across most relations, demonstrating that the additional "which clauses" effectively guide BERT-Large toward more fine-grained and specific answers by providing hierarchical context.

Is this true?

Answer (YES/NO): NO